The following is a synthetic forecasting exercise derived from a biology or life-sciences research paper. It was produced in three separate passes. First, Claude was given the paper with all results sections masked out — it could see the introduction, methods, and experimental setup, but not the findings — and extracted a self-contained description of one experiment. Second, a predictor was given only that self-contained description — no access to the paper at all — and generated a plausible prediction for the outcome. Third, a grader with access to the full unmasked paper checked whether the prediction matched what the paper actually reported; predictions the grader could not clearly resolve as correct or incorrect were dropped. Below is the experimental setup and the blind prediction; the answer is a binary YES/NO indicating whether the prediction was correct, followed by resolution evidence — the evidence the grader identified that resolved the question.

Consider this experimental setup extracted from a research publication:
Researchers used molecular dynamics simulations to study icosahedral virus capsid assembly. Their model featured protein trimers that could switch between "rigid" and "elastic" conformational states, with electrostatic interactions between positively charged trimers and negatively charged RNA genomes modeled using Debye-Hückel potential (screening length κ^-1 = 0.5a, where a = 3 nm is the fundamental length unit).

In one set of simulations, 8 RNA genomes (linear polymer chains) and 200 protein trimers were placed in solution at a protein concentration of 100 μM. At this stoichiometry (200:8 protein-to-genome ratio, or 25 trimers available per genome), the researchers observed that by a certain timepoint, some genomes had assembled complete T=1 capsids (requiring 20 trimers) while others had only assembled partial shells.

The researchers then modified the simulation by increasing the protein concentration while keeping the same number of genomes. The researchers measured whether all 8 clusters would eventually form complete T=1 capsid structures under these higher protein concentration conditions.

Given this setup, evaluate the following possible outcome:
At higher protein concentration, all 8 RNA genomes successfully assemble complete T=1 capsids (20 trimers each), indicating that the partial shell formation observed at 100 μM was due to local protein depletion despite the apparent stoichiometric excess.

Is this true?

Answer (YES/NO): YES